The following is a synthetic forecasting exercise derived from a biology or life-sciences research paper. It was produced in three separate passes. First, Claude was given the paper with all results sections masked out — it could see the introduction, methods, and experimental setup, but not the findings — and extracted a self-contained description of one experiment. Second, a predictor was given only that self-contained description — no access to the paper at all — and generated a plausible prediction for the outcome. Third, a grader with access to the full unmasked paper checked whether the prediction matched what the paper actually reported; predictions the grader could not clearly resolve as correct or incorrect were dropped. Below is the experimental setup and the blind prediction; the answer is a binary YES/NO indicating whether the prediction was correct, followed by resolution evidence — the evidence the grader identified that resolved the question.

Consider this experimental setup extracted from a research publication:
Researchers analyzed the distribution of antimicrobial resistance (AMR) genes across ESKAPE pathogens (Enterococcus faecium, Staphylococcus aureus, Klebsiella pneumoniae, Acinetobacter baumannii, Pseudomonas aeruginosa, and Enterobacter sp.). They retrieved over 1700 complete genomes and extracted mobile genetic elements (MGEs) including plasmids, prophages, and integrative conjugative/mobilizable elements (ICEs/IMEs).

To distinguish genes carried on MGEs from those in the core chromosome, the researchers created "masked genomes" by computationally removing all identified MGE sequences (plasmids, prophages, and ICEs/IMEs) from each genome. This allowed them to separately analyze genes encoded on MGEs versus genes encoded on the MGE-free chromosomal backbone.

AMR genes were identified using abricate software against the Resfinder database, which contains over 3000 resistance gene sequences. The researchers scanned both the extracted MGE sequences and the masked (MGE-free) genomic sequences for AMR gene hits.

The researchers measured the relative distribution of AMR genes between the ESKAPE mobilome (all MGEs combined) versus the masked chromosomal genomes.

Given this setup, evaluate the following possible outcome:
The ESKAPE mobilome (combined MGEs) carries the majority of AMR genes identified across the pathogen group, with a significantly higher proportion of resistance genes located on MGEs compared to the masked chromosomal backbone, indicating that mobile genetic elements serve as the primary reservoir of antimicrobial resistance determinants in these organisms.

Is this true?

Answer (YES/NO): YES